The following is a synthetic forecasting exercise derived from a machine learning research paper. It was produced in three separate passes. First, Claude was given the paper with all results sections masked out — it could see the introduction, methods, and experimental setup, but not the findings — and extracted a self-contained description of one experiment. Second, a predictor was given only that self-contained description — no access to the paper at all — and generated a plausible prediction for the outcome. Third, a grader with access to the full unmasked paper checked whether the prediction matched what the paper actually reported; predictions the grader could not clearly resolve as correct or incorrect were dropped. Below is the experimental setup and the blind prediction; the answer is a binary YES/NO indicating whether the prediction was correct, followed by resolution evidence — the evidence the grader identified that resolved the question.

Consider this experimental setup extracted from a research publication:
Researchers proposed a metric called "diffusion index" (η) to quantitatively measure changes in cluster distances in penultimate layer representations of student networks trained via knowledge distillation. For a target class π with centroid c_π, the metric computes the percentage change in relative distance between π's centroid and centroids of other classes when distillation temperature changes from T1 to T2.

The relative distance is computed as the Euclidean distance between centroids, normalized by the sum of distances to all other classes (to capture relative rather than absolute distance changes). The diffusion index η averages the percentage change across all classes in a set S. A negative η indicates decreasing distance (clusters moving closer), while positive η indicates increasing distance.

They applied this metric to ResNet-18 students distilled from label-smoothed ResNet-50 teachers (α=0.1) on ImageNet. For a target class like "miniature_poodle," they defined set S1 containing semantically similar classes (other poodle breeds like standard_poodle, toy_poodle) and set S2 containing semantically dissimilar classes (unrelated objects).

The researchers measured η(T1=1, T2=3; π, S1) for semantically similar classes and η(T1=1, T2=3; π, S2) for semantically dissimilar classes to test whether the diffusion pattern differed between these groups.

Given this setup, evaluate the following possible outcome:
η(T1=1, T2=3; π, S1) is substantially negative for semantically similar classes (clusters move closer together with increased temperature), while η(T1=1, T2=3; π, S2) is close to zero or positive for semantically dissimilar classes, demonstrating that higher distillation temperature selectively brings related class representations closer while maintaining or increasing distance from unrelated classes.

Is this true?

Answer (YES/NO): YES